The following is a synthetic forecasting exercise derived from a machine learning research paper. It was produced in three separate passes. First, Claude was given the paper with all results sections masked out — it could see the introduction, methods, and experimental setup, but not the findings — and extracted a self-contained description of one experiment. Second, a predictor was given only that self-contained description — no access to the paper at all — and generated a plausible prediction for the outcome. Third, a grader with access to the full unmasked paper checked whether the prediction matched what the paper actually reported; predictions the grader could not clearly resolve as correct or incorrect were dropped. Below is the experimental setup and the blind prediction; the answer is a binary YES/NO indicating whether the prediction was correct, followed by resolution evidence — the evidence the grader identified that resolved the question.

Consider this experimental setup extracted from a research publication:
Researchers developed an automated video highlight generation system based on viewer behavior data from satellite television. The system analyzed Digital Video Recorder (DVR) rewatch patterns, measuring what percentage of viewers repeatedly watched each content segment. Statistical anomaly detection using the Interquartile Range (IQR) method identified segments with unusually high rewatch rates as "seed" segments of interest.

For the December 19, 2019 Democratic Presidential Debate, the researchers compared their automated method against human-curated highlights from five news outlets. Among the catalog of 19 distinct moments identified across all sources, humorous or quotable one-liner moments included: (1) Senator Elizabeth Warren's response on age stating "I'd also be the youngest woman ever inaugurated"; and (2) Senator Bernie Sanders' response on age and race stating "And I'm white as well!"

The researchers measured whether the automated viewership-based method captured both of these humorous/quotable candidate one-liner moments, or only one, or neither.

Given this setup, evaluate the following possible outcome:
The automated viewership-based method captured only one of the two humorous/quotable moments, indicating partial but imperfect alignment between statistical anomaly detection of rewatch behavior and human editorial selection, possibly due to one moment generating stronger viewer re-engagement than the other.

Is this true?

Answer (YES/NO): NO